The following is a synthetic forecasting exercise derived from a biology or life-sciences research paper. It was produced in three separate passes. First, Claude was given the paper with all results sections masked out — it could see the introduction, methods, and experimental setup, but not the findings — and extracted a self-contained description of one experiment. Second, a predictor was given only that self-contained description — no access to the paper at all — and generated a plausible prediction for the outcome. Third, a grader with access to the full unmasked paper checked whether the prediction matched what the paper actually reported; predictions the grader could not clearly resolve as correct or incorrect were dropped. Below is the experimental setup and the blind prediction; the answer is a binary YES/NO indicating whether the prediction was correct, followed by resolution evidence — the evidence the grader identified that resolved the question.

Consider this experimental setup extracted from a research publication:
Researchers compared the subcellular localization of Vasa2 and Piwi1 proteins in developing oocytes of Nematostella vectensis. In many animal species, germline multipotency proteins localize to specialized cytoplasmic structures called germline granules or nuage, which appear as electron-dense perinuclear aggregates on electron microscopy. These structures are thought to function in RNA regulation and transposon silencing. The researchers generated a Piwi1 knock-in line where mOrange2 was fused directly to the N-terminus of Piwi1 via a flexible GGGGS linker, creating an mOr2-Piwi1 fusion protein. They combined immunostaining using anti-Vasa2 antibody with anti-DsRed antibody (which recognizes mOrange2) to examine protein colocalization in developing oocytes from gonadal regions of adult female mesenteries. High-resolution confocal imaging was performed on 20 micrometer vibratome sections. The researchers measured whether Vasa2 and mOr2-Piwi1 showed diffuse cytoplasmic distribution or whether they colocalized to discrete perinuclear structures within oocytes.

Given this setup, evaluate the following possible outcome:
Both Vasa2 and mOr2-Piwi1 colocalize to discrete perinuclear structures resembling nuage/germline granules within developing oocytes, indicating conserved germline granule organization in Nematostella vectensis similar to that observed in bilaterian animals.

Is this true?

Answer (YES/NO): YES